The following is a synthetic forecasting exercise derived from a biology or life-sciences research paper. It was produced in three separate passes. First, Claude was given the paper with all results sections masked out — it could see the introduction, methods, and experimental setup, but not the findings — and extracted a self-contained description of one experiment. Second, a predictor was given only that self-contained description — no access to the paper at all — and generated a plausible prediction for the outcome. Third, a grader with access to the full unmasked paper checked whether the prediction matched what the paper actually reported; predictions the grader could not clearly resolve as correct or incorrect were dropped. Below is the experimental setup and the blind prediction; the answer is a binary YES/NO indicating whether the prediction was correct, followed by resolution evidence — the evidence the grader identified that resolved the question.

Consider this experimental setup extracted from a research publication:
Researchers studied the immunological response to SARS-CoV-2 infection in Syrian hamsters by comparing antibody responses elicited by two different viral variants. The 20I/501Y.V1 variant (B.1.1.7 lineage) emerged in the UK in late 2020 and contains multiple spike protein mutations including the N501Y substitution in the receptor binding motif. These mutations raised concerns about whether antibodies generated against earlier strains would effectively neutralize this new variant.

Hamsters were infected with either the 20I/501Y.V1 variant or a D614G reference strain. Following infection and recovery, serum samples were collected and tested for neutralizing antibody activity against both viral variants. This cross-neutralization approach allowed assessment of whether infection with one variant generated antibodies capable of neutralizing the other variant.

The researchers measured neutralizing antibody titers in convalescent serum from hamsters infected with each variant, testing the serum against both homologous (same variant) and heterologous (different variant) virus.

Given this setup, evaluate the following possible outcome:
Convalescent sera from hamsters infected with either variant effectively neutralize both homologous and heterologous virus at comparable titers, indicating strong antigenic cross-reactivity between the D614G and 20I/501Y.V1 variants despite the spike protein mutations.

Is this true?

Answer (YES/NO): YES